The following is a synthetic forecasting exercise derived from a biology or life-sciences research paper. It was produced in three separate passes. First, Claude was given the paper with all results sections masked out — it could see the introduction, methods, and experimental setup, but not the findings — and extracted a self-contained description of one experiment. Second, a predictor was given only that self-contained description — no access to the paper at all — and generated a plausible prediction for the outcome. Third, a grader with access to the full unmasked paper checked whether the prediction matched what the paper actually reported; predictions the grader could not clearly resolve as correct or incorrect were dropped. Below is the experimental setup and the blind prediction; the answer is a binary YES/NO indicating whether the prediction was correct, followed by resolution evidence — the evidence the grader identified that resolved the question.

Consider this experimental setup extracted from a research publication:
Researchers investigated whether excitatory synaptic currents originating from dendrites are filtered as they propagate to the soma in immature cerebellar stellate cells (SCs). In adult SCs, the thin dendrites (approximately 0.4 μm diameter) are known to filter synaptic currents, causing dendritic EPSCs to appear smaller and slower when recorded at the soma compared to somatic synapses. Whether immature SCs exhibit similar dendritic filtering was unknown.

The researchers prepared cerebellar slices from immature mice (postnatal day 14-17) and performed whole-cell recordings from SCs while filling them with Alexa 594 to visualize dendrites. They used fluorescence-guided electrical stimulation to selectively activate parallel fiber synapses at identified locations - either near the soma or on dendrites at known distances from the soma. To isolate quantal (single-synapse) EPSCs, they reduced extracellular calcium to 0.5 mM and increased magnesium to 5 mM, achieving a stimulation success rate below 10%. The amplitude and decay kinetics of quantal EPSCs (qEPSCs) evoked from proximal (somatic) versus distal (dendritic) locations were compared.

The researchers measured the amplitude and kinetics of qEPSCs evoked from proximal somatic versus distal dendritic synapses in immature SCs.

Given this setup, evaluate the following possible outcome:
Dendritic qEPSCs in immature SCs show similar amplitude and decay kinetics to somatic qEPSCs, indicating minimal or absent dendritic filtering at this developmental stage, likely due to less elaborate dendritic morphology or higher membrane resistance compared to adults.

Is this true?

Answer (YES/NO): NO